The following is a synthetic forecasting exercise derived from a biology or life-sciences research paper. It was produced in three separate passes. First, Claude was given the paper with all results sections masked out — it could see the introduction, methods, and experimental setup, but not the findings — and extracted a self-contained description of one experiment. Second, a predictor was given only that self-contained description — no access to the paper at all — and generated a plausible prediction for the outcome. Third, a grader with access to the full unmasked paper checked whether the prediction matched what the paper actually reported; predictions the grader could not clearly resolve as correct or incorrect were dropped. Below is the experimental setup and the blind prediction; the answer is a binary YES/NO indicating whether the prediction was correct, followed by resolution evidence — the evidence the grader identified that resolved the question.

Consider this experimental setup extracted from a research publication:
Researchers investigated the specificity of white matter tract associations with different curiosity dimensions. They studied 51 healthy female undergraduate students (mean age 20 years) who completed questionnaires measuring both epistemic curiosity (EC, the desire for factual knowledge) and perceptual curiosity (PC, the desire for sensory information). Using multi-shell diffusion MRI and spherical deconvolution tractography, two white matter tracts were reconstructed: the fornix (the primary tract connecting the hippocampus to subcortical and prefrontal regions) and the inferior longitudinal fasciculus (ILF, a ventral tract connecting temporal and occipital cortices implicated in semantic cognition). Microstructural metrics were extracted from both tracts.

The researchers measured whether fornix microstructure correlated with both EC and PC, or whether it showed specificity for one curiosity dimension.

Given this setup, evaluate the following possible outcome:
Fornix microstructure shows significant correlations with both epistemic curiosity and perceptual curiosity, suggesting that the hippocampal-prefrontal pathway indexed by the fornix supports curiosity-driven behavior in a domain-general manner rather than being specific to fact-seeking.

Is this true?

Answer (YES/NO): YES